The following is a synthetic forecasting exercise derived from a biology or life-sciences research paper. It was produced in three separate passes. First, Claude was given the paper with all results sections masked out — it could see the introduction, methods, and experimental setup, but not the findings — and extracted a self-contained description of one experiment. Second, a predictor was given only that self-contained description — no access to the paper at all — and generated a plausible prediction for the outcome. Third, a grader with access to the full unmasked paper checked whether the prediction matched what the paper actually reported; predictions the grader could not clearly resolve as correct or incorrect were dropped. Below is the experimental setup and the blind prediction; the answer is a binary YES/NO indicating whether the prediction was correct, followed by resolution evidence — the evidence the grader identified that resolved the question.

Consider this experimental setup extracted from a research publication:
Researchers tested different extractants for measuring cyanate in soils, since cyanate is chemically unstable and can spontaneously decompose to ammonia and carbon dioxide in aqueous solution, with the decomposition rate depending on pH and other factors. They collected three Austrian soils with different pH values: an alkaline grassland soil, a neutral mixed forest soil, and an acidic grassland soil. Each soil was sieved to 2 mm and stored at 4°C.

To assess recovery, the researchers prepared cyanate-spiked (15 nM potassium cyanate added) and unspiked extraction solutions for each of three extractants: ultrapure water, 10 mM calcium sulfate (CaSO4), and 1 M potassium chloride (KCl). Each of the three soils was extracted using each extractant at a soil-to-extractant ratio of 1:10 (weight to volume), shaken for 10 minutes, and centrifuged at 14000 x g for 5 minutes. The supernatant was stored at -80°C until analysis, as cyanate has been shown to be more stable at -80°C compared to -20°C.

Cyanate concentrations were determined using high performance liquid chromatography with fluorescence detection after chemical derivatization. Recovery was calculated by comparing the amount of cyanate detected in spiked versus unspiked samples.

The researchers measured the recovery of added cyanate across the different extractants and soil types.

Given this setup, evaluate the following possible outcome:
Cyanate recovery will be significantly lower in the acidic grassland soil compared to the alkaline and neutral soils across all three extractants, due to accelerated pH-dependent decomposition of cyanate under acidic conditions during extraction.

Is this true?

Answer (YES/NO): YES